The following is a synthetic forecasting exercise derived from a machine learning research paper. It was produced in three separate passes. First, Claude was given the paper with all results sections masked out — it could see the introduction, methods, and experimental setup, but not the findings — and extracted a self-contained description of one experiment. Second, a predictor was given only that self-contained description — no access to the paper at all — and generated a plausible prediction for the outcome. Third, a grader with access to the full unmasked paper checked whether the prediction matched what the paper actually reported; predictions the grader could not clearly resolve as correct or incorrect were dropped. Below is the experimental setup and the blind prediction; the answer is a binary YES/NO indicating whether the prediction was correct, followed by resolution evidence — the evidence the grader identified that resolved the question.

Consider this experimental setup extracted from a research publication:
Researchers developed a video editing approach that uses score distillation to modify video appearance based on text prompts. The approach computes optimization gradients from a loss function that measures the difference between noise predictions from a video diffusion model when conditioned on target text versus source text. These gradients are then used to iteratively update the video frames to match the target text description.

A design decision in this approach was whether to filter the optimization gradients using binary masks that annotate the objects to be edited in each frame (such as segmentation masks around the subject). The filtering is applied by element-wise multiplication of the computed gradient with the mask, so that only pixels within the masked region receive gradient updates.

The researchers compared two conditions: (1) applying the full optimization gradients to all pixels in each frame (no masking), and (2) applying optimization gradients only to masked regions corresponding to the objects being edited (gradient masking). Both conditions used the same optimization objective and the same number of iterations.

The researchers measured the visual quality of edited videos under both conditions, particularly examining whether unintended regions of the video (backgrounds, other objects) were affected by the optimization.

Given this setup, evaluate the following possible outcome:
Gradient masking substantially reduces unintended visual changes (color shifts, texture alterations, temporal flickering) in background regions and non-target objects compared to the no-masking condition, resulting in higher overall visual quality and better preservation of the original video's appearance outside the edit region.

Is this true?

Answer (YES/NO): YES